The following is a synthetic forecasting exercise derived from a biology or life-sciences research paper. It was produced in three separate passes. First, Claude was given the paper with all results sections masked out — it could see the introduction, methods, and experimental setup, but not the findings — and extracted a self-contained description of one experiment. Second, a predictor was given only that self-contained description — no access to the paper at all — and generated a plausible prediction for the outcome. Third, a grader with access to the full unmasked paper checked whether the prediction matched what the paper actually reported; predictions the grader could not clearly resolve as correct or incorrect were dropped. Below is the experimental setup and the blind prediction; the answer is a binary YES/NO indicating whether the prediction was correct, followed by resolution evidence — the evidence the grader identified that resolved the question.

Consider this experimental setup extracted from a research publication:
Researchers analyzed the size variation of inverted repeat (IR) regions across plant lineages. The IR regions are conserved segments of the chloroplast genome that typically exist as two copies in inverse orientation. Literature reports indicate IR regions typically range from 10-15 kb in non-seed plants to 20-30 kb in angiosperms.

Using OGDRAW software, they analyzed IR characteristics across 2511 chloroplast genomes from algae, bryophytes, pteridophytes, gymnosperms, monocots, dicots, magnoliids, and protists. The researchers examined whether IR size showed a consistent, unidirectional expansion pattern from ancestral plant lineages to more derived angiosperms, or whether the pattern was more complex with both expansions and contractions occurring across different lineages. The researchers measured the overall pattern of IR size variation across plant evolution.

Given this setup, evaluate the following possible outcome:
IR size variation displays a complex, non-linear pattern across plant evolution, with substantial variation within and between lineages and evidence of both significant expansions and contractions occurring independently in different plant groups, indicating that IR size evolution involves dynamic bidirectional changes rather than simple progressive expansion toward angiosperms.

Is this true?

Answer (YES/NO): YES